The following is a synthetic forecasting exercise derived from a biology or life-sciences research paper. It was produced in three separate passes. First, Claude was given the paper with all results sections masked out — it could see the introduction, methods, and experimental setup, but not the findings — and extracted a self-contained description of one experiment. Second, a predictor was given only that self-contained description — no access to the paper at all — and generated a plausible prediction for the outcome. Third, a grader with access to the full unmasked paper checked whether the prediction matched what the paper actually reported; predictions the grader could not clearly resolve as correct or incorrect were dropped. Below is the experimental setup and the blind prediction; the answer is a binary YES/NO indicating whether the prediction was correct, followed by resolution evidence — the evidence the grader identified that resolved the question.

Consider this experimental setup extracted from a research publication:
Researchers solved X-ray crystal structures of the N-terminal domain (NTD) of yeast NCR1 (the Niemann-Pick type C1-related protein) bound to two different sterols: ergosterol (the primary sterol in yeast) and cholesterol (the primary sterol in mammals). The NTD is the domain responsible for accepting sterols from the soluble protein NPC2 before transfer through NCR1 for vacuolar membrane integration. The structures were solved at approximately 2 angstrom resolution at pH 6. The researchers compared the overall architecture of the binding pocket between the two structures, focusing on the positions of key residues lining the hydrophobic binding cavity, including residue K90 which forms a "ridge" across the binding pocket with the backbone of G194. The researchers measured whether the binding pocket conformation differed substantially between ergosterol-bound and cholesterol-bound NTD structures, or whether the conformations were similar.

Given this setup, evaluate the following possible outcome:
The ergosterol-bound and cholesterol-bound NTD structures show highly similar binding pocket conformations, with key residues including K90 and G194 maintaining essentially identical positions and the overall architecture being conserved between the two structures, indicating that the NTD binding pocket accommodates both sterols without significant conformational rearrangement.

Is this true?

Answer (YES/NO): YES